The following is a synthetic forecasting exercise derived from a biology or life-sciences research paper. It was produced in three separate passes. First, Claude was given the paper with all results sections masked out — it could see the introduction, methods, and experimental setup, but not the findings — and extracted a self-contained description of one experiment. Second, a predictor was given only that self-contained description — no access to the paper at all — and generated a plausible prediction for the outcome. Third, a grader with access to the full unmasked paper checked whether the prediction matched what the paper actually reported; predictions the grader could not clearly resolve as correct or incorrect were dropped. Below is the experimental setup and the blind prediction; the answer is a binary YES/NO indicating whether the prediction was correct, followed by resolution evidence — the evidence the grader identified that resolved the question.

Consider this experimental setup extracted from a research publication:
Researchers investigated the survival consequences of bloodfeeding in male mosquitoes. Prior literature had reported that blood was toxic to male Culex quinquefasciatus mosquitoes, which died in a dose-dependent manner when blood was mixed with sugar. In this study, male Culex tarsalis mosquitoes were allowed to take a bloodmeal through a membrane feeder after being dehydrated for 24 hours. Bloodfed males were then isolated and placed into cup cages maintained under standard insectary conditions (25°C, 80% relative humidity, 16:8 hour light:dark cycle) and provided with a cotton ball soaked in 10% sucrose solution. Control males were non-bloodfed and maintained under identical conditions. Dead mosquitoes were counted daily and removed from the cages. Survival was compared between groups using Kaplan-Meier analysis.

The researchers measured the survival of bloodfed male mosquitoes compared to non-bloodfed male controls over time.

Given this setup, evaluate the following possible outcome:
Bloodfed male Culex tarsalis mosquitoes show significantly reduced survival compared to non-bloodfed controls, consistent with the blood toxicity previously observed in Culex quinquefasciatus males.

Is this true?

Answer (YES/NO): NO